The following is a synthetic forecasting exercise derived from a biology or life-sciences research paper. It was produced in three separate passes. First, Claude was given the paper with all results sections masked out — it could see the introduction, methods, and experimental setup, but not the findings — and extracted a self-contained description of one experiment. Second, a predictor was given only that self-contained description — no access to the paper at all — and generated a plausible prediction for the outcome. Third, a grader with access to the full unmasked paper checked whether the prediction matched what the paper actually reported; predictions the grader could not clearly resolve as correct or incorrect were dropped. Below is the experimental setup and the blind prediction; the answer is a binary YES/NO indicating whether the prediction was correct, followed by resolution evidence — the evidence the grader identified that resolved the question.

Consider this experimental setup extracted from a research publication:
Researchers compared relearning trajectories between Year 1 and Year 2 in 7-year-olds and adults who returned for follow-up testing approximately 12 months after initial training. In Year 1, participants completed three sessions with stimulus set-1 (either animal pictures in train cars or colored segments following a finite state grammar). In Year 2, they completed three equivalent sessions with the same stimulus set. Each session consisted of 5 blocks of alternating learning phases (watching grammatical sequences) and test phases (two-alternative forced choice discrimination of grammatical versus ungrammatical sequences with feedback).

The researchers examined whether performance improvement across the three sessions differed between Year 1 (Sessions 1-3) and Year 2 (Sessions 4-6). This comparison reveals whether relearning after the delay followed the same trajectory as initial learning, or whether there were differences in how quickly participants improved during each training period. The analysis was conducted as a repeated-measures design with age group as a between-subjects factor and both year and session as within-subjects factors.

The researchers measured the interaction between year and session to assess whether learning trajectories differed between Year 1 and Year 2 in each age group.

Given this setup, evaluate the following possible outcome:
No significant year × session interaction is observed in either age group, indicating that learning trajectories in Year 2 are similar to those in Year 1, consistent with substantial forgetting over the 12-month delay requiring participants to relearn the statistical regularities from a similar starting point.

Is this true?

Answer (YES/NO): NO